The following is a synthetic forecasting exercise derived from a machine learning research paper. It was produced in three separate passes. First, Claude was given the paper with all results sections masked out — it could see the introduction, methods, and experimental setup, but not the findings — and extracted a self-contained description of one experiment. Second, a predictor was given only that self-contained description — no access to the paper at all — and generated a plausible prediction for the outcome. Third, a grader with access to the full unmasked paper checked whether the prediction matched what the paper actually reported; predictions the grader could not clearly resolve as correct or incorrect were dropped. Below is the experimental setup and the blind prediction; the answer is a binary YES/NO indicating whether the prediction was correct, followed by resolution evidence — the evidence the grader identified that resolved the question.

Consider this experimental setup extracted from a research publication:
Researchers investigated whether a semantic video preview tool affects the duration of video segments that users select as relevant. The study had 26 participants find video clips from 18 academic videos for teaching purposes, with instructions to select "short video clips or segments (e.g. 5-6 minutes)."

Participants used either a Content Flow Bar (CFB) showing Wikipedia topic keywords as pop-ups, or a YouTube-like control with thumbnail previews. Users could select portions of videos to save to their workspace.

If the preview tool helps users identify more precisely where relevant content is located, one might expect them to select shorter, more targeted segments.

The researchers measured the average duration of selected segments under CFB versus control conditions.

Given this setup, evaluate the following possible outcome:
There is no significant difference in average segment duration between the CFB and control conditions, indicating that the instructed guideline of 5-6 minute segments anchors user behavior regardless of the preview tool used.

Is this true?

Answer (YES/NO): YES